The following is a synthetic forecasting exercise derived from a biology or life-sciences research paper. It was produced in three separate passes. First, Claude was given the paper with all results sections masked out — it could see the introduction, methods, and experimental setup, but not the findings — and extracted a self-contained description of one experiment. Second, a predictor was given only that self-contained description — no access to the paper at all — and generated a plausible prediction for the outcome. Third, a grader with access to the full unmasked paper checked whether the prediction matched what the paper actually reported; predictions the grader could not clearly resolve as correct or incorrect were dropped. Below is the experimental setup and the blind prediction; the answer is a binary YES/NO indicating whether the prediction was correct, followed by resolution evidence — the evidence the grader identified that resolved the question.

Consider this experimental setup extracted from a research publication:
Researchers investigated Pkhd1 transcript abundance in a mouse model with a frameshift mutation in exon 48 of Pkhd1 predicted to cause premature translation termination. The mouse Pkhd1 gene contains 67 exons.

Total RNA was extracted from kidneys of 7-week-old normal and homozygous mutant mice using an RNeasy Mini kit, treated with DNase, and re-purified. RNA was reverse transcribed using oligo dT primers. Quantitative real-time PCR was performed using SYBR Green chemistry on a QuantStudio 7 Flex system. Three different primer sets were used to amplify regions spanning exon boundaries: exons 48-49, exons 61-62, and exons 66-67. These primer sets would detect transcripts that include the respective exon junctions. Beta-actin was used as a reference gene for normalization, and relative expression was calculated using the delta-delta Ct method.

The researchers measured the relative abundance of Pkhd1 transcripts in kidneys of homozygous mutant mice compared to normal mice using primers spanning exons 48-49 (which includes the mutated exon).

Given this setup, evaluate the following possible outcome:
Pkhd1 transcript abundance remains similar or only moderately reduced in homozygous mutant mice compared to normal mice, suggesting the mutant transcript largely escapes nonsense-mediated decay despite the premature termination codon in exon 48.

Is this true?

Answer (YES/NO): NO